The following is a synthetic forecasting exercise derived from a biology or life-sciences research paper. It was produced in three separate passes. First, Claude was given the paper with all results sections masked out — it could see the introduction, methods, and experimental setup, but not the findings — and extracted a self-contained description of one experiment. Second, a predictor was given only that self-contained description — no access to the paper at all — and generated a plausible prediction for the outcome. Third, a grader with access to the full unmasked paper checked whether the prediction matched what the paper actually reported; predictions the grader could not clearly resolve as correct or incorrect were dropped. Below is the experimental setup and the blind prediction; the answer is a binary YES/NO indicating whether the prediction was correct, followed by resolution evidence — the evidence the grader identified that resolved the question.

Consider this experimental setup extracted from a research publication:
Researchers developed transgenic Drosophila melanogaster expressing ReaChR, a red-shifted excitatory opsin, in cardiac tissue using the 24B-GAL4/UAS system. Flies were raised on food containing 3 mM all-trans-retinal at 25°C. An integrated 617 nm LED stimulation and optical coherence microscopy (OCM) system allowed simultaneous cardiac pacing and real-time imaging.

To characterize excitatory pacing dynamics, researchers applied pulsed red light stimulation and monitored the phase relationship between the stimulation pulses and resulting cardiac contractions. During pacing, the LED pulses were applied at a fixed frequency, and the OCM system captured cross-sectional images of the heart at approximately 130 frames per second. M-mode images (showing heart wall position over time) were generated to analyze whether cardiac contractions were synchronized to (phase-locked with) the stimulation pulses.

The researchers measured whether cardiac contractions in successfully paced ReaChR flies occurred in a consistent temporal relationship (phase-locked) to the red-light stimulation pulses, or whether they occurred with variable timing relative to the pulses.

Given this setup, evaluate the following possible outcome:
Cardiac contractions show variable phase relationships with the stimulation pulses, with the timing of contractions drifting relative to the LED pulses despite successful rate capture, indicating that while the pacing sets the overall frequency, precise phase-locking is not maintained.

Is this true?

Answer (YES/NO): NO